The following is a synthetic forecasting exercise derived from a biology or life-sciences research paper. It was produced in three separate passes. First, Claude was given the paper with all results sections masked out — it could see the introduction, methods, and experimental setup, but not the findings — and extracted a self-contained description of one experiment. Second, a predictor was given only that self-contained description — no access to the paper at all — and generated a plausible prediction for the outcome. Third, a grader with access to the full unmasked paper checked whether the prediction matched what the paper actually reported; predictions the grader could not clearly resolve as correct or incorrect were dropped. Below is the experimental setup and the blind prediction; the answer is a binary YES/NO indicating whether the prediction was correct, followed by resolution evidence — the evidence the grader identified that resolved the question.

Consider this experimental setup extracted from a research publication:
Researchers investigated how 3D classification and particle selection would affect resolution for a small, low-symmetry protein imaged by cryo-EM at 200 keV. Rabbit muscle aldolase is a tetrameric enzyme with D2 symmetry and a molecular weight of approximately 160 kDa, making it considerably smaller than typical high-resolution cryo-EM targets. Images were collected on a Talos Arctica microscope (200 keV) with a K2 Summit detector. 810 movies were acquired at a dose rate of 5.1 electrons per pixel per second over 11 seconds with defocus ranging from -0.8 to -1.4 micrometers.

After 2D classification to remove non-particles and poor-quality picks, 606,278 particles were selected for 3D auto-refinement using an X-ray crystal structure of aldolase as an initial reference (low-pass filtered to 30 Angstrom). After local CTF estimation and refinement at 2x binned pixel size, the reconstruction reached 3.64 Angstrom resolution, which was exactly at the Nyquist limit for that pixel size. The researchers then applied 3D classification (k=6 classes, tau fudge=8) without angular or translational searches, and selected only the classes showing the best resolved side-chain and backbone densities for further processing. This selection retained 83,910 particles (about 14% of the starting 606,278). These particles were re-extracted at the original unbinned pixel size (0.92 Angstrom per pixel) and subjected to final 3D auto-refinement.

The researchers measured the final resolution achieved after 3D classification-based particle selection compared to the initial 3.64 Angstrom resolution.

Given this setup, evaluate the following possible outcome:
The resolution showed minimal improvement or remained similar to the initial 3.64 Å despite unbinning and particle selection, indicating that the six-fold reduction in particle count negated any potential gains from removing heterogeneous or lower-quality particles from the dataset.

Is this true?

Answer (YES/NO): NO